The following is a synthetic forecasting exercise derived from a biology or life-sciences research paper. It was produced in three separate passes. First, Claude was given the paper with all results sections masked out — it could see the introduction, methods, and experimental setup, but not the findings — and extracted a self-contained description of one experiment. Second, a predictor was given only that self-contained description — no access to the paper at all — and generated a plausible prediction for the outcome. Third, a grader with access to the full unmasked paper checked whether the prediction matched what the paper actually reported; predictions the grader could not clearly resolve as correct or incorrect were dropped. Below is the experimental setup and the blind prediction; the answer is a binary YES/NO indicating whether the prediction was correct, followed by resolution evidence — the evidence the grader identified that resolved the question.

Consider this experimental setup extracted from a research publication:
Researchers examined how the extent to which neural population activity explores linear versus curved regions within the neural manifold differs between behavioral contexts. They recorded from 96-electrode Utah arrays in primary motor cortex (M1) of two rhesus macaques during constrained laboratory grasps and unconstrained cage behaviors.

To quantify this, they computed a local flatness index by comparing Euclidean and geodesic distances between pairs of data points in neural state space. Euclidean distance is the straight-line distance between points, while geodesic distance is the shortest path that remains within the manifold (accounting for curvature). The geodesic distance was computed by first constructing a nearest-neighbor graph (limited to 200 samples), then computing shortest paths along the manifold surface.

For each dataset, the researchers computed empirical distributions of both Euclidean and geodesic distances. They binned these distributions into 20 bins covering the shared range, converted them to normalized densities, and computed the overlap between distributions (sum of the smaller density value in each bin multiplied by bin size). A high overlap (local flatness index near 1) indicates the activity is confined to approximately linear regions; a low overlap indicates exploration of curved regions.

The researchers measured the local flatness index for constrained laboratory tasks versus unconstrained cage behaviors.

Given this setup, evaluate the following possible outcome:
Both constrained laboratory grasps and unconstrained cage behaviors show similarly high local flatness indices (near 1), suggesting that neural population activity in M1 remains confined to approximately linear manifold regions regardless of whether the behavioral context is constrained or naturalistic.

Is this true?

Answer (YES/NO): NO